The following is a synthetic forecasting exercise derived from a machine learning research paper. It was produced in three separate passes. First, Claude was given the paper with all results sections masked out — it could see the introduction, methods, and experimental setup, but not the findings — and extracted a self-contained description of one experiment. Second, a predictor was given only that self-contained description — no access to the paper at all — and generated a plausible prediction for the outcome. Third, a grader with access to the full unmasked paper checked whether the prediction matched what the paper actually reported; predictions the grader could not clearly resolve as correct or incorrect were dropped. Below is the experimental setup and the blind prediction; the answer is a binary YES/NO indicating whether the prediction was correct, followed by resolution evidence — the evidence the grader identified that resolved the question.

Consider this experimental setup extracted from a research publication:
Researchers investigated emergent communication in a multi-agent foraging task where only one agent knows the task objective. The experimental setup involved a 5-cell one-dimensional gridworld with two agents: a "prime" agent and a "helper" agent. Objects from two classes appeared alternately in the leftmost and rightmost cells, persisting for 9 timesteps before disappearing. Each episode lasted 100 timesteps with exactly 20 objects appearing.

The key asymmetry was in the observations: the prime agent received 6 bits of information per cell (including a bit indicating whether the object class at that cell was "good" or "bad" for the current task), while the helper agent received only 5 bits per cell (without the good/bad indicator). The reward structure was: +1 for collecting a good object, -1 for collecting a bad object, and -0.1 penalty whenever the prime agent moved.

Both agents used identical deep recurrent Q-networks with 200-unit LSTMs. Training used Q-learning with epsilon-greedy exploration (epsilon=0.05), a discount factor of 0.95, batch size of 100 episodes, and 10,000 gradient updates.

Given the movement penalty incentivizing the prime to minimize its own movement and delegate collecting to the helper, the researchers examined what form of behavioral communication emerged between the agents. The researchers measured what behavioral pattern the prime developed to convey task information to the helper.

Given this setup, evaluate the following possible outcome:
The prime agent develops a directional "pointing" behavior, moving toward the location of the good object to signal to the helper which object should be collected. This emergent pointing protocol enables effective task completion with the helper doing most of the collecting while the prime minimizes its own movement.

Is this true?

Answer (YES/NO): NO